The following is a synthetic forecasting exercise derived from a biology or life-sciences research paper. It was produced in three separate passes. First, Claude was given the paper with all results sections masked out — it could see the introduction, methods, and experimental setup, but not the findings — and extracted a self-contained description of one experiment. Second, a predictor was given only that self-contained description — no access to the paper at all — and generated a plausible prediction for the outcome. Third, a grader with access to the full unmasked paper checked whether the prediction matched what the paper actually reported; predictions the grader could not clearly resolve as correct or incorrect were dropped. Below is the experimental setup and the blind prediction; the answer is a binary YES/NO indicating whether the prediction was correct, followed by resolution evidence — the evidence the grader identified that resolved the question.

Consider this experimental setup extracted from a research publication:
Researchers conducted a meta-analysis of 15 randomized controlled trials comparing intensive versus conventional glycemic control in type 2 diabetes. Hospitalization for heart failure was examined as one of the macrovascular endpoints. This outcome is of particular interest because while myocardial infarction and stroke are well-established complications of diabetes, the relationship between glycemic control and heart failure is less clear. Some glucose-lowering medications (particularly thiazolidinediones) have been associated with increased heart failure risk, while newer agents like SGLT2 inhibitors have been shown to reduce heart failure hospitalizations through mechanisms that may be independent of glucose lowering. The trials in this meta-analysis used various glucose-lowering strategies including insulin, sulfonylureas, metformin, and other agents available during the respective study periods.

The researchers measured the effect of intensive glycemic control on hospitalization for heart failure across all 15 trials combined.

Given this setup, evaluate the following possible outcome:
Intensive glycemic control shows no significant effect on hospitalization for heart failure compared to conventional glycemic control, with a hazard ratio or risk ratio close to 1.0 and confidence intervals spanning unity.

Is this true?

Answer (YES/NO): YES